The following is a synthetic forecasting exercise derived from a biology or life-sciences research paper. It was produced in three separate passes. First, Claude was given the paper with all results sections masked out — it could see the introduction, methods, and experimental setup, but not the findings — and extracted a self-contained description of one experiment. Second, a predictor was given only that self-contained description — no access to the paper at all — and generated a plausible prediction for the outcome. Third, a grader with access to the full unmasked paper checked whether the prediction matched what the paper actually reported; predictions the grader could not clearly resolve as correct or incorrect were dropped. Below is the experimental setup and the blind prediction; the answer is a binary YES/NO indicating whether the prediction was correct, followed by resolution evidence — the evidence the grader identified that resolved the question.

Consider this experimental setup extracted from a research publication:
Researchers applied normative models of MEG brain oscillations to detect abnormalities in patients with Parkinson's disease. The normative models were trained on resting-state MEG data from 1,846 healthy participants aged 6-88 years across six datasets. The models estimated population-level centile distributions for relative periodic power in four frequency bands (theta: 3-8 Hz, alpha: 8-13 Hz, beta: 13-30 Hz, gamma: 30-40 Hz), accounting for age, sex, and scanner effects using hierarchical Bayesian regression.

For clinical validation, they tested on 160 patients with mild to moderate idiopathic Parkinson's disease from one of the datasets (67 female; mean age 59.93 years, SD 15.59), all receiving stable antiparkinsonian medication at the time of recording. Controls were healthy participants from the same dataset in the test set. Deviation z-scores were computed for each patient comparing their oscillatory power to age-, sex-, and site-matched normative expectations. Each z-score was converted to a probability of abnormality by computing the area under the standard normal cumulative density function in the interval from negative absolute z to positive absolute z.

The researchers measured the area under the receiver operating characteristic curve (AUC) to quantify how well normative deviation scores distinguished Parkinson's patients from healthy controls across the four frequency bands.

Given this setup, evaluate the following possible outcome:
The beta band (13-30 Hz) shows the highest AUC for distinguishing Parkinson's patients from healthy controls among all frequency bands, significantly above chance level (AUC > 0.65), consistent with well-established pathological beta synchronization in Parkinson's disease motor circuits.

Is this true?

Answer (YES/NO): NO